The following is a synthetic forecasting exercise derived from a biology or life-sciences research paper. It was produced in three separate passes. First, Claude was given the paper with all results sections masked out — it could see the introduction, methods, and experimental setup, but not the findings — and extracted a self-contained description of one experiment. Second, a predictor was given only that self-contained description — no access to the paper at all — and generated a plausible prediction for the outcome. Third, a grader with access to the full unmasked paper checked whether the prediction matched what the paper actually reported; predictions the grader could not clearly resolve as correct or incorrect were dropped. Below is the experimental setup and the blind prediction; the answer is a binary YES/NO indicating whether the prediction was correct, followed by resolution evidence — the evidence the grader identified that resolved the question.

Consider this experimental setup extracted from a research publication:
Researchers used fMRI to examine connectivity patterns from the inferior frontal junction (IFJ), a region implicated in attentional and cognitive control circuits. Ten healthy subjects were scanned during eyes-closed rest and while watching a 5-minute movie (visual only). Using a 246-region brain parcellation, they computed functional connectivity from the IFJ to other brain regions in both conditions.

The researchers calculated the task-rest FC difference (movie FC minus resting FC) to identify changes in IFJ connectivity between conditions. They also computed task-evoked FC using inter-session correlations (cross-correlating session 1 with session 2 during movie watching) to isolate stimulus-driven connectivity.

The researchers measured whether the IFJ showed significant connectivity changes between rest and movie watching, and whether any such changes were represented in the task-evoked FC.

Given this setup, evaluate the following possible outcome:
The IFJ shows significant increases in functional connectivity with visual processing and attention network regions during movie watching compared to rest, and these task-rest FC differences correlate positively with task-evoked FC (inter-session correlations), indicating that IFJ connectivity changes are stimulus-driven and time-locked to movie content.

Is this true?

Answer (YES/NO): NO